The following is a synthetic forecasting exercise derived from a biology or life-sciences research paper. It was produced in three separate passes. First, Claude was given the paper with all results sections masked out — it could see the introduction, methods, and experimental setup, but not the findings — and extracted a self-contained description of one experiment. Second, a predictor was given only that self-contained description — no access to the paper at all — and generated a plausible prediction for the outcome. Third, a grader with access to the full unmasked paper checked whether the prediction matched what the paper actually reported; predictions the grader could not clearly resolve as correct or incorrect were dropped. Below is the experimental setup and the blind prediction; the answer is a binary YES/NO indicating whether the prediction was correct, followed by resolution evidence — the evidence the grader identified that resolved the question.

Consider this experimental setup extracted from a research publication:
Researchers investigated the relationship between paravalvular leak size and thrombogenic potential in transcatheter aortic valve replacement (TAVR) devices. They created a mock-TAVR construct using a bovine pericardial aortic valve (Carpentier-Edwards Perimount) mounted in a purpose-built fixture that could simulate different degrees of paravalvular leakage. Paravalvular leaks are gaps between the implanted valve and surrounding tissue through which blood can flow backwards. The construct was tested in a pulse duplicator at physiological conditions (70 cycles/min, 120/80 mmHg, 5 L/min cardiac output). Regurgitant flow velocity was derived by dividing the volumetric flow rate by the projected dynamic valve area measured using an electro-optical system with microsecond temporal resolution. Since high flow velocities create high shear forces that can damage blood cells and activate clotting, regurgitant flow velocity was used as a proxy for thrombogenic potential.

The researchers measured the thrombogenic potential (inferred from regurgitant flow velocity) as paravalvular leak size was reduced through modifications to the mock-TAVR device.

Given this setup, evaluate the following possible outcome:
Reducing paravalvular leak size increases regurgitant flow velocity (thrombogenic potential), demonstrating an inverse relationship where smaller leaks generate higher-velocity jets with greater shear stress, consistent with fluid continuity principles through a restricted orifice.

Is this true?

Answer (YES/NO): YES